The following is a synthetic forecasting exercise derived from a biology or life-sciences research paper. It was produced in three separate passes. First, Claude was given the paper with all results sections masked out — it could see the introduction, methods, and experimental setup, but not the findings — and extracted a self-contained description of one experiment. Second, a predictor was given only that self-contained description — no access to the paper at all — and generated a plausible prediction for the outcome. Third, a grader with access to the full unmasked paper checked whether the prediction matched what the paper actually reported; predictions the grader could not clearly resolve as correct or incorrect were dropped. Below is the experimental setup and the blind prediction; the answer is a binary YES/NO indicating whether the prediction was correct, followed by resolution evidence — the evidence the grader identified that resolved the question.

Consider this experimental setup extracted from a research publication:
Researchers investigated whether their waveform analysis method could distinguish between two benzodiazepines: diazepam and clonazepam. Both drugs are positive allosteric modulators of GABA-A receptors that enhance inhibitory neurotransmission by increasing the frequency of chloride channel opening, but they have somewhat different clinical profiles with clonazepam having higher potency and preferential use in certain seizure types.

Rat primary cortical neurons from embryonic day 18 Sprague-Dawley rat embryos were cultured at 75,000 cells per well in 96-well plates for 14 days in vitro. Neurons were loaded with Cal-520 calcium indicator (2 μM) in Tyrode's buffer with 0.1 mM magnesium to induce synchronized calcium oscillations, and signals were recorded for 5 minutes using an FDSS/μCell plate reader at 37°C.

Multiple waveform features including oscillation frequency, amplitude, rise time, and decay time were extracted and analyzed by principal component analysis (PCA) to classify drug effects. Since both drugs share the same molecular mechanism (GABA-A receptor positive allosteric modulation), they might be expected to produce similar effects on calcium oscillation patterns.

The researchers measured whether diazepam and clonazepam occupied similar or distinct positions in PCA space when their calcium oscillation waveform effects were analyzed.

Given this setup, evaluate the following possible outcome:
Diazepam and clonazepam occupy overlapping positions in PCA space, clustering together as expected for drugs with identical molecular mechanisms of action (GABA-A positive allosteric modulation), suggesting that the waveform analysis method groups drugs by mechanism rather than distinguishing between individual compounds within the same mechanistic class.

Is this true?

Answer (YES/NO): YES